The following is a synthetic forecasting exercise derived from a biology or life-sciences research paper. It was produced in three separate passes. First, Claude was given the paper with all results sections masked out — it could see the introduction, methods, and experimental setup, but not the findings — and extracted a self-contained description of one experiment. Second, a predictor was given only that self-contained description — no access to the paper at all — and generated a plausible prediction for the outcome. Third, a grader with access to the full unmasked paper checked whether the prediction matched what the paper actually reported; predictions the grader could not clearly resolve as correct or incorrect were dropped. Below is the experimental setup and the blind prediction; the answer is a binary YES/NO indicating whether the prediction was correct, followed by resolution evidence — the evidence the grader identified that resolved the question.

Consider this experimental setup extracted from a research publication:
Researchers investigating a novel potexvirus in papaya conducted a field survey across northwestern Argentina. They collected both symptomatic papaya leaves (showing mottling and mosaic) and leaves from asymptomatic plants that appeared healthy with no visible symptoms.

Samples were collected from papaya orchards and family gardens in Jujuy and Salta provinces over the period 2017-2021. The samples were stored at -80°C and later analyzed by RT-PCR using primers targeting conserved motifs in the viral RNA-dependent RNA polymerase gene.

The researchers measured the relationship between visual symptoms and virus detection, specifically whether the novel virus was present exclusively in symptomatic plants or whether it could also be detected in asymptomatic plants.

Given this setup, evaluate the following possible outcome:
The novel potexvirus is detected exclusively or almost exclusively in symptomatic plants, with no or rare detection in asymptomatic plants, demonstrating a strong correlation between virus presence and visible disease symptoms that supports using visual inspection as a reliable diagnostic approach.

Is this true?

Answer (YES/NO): YES